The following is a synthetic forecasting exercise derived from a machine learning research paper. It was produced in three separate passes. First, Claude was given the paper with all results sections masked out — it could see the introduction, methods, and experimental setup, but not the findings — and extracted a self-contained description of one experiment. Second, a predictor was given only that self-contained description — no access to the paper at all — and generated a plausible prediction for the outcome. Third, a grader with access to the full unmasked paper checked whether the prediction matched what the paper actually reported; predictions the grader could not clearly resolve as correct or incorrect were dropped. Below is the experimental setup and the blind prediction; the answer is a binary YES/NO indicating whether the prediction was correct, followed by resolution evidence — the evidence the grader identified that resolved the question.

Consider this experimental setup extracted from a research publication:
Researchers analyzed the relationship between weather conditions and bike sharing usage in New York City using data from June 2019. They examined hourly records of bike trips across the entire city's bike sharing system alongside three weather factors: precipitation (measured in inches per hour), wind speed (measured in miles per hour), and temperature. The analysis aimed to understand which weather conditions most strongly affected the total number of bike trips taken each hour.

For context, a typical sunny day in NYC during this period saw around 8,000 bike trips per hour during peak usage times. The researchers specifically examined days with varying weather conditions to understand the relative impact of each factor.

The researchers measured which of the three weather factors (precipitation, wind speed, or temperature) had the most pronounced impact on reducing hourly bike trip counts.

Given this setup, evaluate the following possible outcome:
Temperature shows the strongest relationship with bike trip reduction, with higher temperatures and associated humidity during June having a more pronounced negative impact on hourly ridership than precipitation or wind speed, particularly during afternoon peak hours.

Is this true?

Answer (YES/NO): NO